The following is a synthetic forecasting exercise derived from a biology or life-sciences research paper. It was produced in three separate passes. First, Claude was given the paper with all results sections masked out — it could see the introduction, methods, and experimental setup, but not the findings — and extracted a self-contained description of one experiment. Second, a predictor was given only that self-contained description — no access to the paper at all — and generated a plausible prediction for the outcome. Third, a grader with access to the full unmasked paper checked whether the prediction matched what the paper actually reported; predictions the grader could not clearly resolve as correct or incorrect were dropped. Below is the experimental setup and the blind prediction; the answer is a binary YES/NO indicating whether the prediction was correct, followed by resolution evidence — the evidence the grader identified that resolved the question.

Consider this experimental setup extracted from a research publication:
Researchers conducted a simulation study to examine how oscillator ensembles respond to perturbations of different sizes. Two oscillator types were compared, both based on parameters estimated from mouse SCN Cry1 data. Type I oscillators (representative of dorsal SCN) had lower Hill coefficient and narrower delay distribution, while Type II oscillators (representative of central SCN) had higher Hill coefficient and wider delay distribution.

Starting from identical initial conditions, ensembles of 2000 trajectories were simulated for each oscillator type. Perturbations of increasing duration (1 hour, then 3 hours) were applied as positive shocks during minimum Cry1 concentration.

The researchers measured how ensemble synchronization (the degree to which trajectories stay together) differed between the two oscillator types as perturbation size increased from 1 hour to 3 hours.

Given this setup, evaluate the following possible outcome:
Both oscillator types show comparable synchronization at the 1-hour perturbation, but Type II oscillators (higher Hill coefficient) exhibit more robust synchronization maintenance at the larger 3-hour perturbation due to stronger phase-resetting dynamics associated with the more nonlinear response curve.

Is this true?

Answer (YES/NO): YES